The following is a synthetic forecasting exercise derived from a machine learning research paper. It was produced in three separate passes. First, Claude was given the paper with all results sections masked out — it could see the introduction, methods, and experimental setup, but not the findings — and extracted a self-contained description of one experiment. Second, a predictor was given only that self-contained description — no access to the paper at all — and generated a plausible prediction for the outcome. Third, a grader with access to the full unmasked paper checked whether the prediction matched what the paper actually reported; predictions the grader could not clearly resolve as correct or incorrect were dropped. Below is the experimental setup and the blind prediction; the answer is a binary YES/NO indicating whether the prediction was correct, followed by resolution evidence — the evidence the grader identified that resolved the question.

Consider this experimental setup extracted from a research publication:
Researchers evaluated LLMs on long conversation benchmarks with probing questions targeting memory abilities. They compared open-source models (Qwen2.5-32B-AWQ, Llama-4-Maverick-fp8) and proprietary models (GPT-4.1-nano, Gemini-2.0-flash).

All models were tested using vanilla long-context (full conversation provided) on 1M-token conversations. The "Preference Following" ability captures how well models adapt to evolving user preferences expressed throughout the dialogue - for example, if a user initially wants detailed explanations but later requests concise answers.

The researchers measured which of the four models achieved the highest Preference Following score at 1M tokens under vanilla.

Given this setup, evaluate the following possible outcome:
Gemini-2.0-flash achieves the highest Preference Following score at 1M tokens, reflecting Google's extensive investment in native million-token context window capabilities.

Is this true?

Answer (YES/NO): NO